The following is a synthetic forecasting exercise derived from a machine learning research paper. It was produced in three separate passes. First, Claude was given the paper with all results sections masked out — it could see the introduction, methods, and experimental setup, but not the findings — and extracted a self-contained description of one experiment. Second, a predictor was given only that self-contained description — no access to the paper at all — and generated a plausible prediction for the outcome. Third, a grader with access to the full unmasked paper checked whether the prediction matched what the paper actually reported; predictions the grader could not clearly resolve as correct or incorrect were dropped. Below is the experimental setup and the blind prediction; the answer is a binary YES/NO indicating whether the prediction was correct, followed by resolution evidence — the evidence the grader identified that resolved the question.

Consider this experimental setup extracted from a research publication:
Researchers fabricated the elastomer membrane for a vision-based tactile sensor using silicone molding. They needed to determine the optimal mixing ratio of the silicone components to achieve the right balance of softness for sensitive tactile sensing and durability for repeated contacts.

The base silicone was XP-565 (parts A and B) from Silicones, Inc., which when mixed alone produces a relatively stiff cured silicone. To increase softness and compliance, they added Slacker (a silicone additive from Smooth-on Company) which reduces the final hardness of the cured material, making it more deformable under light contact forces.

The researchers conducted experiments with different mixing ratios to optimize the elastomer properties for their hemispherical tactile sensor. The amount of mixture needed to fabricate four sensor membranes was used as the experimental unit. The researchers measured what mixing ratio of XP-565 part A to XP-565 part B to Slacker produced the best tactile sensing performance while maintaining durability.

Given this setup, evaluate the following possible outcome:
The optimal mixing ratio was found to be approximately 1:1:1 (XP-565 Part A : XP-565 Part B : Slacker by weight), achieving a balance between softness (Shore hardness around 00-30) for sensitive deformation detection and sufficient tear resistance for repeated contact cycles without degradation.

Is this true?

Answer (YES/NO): NO